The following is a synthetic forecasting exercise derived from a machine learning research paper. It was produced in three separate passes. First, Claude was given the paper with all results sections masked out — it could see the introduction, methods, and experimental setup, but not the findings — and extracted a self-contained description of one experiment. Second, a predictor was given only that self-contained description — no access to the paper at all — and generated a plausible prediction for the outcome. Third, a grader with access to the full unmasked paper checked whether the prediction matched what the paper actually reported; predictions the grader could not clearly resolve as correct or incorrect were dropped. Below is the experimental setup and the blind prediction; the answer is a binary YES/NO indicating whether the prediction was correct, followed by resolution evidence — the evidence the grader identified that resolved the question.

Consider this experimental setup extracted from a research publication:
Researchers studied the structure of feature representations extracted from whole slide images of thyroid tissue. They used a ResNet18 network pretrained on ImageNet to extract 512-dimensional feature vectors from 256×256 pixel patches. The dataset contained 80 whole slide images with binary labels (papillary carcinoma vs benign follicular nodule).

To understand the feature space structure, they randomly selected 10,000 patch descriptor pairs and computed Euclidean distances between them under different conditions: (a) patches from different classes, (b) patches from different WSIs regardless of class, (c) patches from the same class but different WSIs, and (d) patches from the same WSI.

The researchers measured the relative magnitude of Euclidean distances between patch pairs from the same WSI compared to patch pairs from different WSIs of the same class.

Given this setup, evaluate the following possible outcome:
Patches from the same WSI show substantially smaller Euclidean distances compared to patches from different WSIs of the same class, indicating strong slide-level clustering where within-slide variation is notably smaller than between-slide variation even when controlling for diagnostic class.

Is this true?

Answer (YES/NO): YES